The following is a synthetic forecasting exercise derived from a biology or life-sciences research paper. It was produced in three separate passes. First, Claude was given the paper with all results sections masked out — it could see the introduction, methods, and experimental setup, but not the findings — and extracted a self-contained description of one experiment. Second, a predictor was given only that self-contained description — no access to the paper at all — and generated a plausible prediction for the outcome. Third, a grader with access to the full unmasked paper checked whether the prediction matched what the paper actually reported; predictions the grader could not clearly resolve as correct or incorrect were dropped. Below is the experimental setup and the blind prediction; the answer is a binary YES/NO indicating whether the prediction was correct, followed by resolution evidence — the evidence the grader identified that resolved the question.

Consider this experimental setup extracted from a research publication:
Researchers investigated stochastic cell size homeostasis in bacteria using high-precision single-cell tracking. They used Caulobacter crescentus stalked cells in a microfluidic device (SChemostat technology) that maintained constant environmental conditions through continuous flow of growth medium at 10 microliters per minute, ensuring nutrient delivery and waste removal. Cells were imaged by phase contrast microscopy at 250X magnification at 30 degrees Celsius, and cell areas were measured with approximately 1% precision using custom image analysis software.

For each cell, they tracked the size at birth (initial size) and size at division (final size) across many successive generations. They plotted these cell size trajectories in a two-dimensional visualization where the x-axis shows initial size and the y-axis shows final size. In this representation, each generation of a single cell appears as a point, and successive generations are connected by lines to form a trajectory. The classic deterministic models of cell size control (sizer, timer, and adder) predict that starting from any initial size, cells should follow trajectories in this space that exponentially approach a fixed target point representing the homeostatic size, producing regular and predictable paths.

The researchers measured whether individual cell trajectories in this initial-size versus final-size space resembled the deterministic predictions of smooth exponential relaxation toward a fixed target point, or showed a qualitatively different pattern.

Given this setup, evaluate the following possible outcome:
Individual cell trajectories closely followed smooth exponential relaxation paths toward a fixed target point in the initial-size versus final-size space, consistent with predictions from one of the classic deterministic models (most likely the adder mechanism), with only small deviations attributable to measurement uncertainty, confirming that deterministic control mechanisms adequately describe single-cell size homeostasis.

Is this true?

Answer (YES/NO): NO